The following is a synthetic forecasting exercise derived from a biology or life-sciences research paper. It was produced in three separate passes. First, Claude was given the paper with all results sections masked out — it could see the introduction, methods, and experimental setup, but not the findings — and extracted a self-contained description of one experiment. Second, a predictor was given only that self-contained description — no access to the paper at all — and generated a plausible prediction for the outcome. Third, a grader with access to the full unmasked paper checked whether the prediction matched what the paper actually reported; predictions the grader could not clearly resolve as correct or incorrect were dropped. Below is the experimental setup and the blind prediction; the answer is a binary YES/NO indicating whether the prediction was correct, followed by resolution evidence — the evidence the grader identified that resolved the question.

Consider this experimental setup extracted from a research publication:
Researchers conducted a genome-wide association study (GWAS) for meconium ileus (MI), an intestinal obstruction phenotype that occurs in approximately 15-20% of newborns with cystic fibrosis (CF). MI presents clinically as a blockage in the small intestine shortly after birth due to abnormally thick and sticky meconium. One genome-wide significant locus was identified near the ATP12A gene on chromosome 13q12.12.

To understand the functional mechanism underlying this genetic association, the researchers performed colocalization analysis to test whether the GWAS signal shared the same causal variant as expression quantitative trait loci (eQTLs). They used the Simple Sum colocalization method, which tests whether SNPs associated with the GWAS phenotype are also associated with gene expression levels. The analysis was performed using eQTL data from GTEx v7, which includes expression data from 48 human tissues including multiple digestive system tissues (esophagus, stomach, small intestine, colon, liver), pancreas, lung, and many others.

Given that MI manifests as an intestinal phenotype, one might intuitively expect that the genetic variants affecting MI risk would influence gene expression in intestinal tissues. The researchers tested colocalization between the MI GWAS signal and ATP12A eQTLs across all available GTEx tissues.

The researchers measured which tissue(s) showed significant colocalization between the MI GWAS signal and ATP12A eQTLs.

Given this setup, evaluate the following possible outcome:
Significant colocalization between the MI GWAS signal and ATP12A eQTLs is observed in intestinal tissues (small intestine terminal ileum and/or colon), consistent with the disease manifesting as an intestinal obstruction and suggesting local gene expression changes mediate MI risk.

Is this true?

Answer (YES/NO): NO